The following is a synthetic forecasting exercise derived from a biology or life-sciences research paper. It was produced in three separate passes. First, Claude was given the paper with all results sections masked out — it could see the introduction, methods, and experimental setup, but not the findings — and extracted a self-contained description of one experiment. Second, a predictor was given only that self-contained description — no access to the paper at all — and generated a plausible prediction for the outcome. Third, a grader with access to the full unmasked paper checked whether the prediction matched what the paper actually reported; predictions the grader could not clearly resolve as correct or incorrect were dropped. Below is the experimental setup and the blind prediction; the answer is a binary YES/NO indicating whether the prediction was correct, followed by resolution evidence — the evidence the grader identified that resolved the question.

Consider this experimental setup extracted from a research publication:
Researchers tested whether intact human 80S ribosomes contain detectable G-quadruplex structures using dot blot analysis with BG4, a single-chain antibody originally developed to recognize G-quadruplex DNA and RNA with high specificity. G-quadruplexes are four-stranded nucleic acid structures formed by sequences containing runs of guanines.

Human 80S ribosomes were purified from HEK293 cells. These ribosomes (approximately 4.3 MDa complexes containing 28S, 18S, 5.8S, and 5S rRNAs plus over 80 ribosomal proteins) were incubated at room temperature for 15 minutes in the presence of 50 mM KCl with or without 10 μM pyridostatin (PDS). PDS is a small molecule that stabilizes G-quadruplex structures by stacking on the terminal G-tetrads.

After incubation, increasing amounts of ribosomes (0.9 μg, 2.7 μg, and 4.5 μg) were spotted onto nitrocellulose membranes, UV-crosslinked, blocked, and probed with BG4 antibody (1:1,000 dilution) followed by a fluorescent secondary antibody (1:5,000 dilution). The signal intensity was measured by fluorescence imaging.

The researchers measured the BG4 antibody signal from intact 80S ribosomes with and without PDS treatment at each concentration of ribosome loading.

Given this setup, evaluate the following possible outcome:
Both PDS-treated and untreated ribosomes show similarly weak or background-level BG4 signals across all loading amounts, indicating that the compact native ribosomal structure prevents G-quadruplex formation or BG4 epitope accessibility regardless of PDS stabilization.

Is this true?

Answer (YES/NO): NO